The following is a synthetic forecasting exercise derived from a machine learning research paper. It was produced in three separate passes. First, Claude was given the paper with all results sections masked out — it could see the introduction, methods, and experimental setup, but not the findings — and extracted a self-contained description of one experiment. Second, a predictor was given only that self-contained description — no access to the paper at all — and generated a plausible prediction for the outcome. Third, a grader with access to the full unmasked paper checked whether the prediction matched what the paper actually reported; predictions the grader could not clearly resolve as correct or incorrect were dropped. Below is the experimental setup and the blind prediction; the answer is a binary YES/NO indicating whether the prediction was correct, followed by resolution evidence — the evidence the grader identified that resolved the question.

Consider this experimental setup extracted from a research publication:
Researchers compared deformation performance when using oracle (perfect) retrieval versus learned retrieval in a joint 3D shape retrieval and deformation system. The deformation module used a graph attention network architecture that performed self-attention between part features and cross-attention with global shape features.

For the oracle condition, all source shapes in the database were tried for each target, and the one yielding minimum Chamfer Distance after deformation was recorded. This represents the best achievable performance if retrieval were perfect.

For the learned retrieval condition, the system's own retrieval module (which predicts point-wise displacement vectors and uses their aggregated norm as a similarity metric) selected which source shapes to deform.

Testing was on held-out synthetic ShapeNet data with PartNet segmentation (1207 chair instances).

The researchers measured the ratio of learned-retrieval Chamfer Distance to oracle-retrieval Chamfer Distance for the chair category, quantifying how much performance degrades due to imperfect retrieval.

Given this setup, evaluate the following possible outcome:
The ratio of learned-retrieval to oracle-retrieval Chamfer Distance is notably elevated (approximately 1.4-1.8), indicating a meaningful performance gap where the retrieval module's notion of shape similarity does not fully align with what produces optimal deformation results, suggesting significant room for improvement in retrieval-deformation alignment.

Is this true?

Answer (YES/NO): NO